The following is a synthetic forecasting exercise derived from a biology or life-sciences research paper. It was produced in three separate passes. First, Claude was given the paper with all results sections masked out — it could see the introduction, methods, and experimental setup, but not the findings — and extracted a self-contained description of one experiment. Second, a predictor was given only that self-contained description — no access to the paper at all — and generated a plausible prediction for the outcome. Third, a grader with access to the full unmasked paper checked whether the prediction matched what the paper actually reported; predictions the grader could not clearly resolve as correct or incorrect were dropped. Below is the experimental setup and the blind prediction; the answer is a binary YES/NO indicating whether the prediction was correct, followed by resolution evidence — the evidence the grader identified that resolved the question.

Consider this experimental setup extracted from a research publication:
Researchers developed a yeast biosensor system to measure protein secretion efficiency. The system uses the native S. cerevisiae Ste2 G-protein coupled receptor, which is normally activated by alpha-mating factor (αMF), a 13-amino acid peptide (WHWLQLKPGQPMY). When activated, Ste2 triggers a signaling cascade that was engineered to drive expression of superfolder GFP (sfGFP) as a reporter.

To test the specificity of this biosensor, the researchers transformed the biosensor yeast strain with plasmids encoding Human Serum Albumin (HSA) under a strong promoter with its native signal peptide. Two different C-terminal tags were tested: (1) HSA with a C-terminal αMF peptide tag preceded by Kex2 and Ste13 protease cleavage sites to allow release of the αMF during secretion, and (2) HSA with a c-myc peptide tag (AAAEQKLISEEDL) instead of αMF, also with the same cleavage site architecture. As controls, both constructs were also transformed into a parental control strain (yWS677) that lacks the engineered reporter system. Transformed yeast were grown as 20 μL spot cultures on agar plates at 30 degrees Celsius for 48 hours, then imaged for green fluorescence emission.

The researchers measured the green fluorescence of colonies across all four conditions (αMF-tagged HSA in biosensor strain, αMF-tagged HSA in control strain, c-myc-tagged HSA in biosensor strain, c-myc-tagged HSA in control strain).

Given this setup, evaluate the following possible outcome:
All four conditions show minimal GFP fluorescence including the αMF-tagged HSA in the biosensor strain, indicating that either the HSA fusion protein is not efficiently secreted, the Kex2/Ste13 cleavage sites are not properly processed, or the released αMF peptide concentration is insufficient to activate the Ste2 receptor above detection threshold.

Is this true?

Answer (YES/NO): NO